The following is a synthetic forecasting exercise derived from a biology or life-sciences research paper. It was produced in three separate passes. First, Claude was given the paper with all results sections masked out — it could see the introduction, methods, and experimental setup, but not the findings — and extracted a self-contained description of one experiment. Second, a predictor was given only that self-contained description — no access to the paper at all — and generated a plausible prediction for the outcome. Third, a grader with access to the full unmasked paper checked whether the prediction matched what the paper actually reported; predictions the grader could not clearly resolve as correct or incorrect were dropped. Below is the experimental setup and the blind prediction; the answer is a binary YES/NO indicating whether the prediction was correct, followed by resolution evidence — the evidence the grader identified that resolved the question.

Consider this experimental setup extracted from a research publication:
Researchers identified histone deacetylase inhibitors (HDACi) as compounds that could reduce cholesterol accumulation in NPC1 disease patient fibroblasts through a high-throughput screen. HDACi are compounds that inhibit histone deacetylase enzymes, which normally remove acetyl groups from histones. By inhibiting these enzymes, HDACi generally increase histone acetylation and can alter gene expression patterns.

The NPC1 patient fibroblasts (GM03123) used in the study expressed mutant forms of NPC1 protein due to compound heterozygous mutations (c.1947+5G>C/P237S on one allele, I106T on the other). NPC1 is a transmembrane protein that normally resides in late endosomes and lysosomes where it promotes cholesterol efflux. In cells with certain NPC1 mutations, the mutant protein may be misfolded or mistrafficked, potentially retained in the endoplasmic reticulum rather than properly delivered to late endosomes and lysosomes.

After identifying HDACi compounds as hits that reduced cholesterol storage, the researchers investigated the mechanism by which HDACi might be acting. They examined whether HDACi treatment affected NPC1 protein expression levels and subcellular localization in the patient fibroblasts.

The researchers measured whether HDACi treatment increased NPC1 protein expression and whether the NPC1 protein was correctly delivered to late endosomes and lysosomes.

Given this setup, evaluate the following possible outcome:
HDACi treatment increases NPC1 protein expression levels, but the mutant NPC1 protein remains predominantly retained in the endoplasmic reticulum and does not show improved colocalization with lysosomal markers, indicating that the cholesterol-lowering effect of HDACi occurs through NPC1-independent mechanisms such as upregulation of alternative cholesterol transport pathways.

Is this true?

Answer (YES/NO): NO